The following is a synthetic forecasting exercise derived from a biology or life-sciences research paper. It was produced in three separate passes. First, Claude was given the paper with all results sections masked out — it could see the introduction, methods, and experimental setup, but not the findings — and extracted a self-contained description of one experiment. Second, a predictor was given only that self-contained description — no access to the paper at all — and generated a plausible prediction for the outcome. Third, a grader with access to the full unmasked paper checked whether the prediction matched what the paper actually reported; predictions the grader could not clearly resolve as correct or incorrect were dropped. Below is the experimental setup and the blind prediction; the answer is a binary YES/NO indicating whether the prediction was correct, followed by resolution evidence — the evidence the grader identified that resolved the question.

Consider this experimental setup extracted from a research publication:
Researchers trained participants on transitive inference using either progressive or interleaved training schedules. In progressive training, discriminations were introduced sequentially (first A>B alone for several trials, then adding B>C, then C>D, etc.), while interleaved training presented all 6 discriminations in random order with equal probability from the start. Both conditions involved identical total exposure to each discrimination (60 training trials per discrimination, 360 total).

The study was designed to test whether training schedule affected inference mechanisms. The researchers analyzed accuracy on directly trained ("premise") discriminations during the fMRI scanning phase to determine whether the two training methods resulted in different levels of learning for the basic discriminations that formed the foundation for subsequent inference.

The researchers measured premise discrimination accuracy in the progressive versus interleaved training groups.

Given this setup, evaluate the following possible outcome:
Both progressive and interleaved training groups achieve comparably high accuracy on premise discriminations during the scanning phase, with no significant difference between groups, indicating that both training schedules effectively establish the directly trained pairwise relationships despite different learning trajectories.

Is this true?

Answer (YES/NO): YES